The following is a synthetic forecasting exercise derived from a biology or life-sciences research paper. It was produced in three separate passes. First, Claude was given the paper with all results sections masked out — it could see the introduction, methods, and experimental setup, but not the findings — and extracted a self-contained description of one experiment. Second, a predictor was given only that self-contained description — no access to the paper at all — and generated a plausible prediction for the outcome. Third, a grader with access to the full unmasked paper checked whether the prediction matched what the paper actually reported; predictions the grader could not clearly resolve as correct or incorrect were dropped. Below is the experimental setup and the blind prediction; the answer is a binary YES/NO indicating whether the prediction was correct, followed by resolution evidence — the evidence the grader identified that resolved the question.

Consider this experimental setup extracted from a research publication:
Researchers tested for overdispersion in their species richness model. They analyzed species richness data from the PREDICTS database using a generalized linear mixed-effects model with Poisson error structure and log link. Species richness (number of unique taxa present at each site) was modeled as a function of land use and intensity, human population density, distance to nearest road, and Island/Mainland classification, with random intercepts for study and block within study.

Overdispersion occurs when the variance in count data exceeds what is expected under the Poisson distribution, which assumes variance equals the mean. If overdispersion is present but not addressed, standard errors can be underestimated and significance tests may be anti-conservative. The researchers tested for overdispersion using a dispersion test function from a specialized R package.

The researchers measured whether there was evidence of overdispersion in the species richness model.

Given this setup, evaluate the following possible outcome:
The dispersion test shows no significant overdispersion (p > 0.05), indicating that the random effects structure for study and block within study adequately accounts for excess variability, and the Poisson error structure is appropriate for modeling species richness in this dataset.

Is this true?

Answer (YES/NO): NO